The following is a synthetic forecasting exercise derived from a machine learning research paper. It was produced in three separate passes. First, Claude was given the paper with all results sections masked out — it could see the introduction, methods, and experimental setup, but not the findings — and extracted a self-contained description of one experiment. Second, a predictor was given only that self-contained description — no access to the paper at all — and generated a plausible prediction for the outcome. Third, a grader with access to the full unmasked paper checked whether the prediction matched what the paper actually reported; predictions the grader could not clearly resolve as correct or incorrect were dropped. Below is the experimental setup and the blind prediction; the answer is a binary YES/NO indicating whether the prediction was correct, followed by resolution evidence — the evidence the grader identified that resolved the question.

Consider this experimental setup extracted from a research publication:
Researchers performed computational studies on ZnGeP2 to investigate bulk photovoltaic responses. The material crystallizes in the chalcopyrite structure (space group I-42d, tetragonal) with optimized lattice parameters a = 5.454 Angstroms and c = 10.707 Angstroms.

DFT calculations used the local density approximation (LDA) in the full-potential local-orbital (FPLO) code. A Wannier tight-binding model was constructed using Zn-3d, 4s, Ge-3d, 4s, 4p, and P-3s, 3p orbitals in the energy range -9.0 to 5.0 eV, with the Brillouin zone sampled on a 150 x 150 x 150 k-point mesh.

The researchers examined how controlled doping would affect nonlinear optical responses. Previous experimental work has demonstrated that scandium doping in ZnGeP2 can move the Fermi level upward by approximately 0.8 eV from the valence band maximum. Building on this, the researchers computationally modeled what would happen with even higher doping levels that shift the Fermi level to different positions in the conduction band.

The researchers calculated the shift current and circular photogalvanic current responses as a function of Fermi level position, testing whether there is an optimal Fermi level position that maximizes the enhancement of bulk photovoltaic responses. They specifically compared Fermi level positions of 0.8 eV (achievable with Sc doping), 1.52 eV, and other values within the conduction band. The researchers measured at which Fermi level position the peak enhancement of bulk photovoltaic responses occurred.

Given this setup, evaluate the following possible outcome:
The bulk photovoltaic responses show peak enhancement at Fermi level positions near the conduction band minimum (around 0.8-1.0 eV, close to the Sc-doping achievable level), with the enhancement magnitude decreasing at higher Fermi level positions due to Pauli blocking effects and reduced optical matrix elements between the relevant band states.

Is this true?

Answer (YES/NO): NO